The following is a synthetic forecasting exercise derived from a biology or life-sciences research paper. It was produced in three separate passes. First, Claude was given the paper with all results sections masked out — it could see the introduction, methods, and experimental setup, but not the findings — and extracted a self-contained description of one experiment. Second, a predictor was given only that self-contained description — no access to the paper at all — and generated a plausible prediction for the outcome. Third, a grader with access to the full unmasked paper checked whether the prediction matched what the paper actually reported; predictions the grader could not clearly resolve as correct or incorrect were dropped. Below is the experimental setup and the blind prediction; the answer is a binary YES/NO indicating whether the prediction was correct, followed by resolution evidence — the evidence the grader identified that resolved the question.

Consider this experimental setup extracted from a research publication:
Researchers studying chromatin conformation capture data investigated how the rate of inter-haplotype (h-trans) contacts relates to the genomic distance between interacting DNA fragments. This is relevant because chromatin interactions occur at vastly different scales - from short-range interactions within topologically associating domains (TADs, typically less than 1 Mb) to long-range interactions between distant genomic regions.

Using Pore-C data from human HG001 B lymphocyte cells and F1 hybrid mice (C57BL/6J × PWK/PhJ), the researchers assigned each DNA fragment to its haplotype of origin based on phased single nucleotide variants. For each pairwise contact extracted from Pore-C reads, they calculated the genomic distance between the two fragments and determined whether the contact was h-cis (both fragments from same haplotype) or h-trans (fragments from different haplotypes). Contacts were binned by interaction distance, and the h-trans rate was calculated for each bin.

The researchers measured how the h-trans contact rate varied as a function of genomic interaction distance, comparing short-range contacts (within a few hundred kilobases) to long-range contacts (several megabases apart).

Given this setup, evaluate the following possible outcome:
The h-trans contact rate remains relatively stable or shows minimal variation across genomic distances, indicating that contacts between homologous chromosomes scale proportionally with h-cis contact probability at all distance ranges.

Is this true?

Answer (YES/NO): NO